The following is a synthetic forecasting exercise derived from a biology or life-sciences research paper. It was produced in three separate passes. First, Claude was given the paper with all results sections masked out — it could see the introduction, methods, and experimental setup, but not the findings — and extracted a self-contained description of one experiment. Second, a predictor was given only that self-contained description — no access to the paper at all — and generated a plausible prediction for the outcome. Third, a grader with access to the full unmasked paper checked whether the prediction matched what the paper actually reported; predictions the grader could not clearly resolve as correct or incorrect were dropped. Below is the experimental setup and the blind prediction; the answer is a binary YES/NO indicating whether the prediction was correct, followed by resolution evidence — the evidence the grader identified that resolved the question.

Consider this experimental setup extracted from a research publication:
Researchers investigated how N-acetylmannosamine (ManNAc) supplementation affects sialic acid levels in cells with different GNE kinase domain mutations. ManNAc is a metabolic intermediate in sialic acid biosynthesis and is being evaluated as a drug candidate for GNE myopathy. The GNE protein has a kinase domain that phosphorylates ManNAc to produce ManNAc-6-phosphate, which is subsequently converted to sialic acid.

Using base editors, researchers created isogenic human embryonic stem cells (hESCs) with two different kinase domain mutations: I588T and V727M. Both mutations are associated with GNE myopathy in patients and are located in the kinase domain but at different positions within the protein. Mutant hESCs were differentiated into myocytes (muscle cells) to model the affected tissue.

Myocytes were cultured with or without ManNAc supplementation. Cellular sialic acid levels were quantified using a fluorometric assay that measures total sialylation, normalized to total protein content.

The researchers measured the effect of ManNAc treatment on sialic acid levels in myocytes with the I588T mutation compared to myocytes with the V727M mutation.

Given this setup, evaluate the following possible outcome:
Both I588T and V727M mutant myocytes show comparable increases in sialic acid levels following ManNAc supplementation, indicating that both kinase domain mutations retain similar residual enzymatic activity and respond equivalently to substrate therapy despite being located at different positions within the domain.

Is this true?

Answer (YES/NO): NO